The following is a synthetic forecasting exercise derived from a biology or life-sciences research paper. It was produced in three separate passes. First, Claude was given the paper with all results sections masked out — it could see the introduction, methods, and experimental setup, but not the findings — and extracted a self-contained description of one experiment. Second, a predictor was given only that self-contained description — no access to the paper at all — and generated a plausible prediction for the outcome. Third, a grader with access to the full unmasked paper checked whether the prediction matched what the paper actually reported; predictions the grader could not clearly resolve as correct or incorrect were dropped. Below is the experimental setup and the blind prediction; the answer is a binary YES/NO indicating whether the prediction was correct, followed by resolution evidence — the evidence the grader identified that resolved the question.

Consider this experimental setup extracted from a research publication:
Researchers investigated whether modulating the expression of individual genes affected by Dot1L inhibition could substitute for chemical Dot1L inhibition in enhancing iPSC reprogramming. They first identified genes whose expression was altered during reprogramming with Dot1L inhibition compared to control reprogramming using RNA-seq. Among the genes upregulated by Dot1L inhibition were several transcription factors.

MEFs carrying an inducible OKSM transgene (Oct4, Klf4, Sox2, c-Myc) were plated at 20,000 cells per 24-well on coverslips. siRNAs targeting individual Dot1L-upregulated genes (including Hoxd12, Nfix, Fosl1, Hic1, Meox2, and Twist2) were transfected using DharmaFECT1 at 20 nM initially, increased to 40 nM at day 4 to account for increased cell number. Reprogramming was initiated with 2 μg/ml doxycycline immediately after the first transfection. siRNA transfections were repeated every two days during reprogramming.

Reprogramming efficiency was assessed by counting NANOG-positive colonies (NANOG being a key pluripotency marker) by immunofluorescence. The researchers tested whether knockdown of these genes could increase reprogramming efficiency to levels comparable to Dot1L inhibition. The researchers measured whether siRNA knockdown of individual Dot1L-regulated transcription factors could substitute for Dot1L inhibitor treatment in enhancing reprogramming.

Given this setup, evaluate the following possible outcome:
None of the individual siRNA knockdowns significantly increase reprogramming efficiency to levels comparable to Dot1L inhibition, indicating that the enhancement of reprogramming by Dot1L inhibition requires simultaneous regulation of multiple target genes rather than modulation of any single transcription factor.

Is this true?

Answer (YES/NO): YES